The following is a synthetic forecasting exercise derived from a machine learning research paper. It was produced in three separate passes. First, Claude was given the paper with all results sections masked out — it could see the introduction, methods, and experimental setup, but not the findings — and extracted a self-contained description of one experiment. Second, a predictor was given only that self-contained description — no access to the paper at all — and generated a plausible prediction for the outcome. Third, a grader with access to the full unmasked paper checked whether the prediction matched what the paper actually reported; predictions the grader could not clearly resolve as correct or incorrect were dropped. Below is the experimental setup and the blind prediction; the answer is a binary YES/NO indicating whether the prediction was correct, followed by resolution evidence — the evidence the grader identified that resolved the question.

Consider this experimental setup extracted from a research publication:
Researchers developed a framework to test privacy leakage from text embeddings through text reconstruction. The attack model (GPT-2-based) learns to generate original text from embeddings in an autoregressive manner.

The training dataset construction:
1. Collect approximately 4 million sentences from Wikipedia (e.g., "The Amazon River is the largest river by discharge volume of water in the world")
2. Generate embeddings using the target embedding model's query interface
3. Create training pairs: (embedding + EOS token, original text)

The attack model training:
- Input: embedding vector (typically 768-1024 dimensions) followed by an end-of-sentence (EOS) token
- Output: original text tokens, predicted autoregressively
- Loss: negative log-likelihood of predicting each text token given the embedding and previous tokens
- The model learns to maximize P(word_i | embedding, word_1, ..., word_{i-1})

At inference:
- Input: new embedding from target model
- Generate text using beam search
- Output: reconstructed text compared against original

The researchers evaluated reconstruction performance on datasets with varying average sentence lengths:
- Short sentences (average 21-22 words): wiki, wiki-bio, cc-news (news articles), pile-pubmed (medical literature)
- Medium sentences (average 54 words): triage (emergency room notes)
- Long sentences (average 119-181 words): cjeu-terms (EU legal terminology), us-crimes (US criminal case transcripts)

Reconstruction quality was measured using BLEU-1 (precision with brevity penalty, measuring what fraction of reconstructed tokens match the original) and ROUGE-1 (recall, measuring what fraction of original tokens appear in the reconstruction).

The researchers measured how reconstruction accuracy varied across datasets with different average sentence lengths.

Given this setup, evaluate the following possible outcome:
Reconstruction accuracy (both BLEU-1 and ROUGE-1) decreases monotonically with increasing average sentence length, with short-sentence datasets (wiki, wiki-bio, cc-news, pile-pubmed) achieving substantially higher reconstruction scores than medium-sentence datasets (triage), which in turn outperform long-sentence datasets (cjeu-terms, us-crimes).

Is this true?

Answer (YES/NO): NO